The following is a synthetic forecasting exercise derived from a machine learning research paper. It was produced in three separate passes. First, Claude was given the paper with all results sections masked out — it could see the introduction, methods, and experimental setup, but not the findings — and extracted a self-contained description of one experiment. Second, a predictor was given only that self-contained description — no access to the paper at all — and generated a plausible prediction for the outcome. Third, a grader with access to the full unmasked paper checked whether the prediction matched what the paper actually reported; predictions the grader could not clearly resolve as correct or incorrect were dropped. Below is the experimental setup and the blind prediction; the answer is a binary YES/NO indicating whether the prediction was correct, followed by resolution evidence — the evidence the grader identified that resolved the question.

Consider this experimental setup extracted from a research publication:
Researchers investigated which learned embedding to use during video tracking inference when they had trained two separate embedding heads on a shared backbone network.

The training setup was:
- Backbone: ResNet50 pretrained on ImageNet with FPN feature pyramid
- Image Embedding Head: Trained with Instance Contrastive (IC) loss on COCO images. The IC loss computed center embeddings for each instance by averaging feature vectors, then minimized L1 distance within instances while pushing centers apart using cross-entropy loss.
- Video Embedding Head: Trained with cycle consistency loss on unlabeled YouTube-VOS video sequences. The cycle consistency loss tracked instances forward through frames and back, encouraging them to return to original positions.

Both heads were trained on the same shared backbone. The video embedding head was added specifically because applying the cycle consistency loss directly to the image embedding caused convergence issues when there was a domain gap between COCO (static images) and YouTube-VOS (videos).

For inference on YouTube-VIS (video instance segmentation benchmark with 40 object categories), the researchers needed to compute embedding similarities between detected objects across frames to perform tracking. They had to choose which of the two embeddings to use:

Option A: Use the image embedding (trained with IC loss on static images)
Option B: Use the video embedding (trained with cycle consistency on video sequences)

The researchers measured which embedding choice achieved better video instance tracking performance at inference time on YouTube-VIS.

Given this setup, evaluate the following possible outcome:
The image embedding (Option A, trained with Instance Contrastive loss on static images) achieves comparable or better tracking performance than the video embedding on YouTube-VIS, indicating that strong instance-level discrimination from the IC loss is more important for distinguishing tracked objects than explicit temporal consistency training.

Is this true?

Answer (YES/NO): YES